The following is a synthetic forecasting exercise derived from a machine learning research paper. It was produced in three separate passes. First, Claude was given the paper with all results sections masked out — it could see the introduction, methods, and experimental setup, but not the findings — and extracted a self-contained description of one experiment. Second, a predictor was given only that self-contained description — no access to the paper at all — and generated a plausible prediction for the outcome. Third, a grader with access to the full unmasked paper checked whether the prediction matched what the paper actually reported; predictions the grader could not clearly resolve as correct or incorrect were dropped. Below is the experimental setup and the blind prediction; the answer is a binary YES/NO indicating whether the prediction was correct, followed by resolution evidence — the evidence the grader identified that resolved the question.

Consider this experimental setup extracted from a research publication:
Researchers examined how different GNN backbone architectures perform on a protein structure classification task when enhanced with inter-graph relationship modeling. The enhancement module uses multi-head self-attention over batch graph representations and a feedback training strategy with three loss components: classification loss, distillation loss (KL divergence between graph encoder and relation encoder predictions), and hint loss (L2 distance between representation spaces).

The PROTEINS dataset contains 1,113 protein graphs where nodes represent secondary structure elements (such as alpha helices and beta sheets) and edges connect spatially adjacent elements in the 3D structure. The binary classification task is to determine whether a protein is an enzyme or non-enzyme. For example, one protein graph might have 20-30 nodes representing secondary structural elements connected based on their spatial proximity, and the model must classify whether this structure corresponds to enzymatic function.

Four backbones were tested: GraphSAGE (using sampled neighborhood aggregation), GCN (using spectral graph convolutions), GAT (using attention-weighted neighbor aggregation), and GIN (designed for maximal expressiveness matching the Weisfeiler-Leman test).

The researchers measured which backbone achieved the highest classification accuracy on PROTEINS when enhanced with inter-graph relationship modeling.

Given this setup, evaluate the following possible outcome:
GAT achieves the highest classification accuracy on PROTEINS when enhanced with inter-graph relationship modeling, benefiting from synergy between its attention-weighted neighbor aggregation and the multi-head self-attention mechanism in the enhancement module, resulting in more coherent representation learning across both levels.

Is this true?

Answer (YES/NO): NO